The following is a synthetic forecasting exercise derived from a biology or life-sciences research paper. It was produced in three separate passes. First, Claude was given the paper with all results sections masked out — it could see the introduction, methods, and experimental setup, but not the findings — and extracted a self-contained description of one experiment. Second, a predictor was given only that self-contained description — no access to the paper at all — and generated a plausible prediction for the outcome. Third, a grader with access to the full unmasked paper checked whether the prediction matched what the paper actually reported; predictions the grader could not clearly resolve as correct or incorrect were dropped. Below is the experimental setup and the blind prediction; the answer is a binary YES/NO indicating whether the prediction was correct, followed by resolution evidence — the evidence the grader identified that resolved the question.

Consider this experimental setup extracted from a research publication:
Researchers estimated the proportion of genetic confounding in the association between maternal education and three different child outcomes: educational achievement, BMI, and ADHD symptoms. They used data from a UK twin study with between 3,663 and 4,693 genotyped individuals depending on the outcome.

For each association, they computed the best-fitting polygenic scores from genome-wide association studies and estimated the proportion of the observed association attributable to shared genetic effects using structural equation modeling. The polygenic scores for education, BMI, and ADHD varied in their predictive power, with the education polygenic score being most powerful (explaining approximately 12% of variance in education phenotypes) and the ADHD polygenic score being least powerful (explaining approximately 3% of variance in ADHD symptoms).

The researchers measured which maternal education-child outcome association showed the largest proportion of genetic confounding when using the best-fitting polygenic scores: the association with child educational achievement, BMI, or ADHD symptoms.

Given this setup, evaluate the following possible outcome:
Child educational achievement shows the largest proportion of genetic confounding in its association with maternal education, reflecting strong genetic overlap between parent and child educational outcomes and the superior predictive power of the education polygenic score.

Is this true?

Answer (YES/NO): NO